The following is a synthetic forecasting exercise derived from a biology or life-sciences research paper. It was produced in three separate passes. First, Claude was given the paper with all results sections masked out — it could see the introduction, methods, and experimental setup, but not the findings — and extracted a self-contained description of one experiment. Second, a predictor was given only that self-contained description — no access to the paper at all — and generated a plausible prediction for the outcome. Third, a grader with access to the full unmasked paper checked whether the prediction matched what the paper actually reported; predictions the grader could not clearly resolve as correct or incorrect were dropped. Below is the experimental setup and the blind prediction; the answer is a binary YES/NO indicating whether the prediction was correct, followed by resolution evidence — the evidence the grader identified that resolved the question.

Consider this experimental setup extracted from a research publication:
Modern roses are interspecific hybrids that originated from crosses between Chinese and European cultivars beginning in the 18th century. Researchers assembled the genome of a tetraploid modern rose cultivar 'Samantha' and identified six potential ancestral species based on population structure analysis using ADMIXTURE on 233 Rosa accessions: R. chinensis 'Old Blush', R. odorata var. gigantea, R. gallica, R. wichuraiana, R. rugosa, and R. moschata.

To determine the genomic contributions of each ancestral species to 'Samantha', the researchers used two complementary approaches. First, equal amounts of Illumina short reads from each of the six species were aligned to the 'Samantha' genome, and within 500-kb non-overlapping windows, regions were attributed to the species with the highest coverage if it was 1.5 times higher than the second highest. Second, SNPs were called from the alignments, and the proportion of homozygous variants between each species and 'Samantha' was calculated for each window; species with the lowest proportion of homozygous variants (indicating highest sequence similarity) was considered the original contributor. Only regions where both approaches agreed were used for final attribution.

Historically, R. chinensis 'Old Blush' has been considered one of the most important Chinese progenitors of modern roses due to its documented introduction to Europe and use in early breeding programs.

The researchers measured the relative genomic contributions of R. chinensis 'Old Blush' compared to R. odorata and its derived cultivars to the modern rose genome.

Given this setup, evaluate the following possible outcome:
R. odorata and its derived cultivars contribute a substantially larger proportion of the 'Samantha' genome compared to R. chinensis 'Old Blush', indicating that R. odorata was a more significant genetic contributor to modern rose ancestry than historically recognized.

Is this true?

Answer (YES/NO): YES